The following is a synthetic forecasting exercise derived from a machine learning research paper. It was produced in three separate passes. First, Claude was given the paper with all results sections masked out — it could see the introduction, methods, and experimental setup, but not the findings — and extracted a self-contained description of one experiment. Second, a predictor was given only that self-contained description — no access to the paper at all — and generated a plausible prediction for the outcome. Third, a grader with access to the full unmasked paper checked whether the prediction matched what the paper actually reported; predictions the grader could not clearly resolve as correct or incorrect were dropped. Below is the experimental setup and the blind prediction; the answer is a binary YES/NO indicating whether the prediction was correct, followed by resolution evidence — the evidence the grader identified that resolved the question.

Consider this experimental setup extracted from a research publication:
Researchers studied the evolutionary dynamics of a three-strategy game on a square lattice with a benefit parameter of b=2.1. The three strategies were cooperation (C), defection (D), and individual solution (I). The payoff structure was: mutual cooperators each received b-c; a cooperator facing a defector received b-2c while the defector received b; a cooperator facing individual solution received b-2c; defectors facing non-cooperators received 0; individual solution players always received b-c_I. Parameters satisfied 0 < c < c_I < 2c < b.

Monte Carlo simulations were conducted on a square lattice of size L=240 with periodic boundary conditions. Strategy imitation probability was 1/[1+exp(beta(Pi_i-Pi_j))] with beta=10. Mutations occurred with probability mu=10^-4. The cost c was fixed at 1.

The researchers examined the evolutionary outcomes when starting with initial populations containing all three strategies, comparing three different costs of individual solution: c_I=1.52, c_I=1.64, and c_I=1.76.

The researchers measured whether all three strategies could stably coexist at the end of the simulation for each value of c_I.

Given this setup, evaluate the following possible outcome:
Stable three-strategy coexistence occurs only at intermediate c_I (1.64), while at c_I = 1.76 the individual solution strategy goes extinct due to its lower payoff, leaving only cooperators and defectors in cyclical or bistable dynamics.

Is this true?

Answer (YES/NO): NO